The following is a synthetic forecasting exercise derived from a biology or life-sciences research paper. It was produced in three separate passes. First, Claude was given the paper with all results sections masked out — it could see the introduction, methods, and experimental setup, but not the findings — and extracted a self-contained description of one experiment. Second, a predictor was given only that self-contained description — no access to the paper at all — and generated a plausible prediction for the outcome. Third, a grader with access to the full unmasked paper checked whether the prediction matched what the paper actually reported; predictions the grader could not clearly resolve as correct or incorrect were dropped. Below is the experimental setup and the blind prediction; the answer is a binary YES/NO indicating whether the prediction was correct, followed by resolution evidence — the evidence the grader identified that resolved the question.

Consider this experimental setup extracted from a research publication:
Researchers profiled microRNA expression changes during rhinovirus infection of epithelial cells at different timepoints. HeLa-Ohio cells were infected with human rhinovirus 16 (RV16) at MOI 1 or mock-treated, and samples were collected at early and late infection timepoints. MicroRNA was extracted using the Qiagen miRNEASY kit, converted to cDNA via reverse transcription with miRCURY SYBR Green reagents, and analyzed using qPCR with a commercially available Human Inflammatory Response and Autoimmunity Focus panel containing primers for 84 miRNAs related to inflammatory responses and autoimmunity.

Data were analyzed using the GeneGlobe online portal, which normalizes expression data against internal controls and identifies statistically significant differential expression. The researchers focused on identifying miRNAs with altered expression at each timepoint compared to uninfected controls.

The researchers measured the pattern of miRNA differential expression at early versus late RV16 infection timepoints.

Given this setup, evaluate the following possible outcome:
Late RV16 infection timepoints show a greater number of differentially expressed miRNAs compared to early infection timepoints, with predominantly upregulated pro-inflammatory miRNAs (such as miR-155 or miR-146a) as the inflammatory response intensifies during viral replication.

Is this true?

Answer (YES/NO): NO